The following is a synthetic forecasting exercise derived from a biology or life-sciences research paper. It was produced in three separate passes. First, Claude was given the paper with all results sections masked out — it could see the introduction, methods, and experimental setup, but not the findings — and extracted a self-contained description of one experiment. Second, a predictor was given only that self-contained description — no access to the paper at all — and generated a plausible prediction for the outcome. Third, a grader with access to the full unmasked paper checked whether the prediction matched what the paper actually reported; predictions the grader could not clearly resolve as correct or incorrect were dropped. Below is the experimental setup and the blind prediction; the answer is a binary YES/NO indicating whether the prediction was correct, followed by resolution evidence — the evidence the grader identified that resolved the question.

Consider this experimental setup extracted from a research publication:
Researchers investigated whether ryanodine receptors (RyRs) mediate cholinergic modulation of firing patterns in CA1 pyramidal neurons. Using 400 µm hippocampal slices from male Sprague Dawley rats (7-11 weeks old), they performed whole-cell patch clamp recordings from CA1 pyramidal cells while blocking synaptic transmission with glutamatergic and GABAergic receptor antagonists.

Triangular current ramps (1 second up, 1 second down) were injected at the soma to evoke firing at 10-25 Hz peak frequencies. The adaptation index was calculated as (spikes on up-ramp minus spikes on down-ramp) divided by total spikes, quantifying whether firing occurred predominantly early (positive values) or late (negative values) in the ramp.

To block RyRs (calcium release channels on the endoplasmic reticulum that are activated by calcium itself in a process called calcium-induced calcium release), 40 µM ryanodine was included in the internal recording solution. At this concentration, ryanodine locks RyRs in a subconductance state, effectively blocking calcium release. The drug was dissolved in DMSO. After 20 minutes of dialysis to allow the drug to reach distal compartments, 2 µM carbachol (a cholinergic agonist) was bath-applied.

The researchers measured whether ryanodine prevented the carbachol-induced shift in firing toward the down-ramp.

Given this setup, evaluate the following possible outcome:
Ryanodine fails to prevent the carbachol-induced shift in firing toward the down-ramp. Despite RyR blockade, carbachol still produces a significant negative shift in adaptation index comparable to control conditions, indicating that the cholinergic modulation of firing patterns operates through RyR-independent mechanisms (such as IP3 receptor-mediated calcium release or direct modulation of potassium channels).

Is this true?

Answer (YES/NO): YES